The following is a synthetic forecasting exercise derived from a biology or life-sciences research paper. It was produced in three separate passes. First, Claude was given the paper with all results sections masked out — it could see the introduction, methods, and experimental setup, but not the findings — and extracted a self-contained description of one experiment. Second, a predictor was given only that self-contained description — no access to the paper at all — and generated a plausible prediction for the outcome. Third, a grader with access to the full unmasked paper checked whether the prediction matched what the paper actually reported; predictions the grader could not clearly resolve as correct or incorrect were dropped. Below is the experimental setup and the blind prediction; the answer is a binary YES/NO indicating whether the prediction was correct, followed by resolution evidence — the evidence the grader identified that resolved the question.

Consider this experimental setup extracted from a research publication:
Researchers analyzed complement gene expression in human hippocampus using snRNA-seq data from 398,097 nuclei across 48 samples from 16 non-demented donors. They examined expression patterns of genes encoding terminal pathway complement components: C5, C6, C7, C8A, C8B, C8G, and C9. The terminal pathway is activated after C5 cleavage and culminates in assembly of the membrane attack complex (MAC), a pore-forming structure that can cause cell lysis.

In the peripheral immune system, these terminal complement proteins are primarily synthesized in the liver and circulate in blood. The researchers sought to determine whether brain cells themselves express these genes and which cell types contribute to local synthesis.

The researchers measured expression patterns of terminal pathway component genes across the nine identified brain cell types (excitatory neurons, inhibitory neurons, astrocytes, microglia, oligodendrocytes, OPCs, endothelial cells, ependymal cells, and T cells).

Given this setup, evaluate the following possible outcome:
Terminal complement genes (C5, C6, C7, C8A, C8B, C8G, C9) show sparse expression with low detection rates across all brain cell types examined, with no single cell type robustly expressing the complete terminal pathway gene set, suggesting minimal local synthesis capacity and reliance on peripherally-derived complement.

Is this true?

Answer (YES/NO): NO